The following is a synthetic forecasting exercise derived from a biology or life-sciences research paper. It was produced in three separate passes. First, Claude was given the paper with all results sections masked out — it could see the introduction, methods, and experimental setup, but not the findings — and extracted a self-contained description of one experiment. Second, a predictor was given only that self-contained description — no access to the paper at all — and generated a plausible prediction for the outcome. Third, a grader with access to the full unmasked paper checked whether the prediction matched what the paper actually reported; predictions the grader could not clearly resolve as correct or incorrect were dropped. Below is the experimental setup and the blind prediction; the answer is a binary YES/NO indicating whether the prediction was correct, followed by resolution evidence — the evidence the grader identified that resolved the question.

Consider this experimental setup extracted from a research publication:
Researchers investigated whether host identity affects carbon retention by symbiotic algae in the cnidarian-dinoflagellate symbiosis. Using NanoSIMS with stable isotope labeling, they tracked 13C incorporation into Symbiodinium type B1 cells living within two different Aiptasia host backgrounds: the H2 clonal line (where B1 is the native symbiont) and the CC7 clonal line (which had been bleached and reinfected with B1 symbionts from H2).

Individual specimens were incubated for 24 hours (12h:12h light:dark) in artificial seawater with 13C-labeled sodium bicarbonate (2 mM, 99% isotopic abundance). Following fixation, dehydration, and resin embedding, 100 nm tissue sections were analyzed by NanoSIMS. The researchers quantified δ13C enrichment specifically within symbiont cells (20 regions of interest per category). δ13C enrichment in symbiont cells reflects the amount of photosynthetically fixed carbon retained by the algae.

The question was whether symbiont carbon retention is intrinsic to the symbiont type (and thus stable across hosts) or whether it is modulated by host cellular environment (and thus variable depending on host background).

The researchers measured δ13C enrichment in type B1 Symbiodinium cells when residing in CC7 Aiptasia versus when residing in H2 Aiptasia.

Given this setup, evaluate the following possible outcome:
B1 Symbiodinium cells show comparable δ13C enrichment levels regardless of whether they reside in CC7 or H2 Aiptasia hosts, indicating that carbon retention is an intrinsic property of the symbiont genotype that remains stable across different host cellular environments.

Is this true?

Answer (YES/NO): YES